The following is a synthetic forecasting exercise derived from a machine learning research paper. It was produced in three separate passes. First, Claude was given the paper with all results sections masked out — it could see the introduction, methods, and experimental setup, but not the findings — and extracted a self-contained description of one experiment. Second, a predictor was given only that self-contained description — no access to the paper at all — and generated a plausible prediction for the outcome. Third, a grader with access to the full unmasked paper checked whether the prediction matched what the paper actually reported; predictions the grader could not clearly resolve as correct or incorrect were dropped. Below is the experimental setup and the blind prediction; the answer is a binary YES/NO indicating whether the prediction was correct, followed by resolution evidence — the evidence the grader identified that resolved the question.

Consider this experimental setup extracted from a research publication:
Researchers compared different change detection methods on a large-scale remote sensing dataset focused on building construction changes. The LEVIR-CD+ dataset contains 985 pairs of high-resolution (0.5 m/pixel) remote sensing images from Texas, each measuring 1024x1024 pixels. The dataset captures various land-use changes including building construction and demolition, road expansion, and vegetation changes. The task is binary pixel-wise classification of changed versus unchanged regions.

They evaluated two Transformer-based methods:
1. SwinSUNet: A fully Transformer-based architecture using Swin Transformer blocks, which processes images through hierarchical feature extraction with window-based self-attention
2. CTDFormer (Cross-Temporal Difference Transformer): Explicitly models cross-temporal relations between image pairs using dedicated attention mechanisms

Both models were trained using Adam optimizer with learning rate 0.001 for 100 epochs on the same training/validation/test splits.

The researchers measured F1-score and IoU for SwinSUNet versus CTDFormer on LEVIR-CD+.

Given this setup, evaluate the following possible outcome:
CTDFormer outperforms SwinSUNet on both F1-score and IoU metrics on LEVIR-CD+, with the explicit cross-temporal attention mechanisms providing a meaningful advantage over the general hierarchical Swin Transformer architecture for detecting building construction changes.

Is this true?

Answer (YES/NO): NO